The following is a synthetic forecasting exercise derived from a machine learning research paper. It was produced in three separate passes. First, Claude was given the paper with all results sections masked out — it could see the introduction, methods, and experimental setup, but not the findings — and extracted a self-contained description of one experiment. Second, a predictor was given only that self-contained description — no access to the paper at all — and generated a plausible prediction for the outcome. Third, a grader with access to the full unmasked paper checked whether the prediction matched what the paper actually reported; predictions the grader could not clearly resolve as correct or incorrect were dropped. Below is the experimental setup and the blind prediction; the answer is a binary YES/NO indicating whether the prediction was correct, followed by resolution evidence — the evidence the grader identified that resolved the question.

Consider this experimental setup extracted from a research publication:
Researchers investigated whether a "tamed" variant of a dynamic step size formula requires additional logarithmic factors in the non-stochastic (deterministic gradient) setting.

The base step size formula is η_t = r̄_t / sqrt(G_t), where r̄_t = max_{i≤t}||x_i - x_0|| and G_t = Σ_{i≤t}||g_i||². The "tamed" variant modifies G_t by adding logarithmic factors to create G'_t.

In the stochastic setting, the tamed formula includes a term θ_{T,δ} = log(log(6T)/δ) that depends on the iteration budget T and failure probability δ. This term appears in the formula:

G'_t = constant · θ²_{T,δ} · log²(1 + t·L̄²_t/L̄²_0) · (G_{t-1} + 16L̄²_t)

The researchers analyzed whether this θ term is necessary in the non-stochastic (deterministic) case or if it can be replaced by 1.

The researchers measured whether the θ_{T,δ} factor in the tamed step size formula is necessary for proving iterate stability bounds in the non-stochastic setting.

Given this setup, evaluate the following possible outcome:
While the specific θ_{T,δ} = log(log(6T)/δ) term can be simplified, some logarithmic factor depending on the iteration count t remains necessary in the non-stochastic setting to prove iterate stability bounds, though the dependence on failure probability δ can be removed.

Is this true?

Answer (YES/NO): NO